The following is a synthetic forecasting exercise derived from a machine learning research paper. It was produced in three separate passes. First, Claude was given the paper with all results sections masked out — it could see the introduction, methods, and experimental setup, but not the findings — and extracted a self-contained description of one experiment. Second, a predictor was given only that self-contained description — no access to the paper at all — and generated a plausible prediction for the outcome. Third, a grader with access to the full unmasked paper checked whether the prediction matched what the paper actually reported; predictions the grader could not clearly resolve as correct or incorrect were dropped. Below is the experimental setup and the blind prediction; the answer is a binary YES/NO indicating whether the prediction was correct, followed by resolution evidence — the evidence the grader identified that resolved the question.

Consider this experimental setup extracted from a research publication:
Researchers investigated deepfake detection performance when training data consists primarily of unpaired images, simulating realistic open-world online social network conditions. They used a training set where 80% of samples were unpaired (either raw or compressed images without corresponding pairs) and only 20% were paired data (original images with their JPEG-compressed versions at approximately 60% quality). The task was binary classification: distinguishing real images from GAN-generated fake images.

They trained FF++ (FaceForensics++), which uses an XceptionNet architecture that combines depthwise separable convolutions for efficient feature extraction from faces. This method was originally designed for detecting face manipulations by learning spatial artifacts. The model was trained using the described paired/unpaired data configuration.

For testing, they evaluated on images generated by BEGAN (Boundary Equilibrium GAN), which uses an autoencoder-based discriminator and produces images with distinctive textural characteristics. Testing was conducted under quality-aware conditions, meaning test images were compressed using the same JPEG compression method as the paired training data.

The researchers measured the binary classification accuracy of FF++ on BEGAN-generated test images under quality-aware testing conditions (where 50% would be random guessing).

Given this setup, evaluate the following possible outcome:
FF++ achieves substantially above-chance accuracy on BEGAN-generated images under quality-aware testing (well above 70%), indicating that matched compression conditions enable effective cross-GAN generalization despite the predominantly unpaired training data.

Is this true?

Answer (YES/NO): NO